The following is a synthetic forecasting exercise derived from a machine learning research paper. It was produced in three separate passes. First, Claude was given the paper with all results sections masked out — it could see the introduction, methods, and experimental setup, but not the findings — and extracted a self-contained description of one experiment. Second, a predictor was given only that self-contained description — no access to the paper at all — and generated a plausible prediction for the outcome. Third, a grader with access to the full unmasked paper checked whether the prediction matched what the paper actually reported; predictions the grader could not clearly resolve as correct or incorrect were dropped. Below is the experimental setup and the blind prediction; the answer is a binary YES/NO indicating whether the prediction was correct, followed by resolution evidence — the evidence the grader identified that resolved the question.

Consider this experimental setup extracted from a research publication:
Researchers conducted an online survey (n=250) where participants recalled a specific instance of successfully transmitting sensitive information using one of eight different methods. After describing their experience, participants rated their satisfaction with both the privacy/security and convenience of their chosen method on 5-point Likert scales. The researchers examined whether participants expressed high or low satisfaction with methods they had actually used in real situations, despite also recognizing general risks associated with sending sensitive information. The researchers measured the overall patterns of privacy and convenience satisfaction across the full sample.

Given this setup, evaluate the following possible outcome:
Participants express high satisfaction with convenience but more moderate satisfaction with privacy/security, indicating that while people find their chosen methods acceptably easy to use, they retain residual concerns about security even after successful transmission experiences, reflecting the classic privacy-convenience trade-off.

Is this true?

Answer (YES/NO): NO